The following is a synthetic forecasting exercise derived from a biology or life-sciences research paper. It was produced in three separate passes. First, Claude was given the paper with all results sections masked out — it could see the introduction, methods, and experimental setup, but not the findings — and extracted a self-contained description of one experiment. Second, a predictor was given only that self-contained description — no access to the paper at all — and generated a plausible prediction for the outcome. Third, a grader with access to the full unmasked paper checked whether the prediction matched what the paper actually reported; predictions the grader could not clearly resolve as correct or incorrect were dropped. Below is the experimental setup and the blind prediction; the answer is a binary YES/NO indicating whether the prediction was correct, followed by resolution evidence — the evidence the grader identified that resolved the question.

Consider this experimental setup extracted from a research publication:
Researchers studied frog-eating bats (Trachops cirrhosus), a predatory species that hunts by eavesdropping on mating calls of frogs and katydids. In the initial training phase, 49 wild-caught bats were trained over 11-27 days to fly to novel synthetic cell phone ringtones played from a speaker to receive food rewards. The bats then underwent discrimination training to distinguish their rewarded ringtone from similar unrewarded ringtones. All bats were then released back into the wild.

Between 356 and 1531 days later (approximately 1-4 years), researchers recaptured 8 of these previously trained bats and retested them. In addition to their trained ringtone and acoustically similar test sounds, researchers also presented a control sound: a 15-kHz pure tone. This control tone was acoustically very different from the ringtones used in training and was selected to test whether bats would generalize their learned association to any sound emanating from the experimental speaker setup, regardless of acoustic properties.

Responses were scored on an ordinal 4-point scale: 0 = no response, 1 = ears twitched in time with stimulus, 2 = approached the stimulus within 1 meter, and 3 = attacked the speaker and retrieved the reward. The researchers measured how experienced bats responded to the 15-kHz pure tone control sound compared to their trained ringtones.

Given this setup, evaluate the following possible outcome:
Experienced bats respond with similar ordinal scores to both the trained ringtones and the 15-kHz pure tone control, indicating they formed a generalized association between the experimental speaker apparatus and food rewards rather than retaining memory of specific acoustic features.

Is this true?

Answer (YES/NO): NO